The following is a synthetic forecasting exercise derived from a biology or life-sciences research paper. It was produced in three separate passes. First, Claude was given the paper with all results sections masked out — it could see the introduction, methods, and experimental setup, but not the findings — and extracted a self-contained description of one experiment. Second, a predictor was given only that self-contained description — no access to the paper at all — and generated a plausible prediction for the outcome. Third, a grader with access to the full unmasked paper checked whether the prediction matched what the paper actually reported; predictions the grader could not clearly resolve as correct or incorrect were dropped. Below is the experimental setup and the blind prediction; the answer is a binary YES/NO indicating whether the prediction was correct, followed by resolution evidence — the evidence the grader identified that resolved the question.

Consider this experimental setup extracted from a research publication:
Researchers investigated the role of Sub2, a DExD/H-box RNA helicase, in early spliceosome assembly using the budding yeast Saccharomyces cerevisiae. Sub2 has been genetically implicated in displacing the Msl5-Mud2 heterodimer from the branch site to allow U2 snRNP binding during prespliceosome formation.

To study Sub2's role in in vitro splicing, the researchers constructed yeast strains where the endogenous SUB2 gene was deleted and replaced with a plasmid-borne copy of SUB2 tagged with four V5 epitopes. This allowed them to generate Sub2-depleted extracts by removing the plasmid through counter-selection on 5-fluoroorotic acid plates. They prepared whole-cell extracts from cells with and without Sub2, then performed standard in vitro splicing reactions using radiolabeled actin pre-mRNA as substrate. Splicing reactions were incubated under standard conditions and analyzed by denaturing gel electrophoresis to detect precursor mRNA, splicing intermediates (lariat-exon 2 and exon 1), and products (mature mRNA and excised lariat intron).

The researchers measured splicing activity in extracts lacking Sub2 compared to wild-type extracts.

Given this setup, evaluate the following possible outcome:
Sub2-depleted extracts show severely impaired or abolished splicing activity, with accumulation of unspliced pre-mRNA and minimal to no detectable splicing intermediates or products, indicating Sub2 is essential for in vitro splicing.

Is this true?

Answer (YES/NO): NO